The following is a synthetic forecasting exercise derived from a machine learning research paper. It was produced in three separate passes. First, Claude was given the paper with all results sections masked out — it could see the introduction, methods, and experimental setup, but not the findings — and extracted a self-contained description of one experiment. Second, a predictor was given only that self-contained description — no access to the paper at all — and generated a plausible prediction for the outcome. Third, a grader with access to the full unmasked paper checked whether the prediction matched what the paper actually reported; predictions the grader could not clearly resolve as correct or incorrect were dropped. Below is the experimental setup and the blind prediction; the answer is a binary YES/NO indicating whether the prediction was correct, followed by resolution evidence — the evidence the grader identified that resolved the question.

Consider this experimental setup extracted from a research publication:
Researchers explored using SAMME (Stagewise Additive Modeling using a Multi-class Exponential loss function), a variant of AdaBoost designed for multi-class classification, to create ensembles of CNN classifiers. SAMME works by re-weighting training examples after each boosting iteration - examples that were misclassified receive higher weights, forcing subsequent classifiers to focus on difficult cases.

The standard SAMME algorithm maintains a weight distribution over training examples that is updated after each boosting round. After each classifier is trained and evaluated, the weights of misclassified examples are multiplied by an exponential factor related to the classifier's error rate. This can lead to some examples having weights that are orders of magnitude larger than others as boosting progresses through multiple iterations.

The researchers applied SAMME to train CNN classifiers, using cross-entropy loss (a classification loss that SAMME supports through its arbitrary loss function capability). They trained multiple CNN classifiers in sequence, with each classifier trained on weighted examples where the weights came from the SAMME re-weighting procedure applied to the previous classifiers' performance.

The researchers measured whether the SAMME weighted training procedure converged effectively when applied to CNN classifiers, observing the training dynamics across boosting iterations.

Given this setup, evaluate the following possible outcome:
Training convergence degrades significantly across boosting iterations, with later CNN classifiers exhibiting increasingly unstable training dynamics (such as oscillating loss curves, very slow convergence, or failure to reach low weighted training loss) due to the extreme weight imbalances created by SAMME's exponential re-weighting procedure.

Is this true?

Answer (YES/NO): YES